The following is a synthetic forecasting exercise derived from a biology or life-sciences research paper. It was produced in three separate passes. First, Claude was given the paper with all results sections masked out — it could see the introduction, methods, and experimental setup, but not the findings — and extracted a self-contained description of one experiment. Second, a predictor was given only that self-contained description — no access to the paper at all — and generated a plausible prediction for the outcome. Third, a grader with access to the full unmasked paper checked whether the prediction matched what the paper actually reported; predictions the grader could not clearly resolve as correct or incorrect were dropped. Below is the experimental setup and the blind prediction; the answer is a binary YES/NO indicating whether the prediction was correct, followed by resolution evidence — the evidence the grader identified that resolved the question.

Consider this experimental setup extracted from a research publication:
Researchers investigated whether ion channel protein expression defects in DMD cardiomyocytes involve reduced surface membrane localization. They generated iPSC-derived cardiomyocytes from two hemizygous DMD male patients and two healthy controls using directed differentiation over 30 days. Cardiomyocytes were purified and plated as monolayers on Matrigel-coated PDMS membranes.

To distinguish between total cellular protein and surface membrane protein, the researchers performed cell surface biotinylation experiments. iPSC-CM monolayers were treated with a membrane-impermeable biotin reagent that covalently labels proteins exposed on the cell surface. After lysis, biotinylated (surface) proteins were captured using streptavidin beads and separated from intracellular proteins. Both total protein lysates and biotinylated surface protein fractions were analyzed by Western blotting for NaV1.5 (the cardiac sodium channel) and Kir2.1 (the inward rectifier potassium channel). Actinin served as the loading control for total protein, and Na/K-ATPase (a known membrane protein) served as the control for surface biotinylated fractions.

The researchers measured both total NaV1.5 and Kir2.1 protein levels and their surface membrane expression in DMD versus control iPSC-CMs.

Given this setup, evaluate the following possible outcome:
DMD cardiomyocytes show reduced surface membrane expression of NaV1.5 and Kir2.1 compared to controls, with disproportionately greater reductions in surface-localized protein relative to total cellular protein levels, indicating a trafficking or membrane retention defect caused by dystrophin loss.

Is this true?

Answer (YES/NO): NO